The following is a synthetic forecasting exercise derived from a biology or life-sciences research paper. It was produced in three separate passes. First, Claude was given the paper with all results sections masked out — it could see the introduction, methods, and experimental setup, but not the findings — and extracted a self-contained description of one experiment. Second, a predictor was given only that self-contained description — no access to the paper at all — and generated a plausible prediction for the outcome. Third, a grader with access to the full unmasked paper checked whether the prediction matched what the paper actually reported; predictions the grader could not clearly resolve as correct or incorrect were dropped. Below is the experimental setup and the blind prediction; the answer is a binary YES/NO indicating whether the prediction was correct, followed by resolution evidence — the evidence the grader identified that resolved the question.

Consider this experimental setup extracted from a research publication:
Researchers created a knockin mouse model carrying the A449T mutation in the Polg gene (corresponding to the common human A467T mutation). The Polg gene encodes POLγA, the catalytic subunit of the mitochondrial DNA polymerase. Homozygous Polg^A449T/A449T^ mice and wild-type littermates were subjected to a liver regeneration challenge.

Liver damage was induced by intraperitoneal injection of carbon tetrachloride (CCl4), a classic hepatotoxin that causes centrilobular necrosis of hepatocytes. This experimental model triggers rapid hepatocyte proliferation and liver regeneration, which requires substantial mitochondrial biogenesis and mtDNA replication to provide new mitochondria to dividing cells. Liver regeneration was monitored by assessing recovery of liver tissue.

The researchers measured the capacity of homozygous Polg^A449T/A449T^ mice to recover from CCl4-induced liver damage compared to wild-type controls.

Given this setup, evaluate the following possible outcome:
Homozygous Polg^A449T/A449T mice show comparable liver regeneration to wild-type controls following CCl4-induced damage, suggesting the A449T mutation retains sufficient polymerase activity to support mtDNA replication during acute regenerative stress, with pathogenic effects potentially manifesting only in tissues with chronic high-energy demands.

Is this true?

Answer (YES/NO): NO